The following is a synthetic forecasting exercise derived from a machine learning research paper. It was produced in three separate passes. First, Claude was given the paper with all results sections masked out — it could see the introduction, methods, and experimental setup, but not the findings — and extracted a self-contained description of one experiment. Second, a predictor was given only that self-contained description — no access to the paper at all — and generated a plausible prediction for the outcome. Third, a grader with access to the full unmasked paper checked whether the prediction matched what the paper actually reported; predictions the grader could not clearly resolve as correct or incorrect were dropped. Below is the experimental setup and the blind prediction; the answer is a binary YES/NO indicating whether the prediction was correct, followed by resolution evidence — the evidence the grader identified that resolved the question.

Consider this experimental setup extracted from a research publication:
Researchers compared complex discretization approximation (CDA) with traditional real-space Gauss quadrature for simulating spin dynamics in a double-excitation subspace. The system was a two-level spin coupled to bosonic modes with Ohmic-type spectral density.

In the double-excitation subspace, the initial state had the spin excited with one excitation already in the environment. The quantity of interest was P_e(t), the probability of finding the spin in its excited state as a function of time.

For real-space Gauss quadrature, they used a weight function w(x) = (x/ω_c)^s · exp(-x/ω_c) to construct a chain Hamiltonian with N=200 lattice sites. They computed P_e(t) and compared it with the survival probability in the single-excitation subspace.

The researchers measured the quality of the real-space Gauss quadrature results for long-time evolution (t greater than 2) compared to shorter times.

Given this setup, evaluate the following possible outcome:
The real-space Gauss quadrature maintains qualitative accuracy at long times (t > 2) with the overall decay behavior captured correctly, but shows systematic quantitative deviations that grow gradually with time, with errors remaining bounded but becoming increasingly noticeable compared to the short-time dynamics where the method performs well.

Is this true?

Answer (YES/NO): NO